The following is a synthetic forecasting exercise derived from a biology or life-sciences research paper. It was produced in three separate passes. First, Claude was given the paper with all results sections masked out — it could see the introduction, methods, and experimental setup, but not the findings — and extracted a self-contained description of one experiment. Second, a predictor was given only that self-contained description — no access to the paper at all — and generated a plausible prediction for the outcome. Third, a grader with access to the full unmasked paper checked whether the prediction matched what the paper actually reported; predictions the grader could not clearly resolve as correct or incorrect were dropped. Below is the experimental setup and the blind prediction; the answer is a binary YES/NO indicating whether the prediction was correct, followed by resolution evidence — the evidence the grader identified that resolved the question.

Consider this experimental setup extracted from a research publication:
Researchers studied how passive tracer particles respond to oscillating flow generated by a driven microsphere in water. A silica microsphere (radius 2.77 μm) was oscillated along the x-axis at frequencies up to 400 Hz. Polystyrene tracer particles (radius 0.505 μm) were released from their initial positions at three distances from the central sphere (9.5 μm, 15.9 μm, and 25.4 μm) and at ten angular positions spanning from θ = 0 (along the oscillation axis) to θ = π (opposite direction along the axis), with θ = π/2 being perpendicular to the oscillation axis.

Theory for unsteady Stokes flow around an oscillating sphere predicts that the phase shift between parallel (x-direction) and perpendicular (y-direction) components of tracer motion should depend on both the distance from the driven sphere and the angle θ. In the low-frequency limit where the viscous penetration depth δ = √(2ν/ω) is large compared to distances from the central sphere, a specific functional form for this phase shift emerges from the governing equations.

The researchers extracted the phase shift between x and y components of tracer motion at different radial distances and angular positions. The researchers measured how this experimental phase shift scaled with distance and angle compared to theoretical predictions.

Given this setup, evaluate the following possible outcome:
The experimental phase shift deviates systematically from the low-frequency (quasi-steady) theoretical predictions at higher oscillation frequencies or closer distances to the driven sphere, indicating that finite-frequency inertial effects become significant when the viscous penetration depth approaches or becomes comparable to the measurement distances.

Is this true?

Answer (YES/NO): NO